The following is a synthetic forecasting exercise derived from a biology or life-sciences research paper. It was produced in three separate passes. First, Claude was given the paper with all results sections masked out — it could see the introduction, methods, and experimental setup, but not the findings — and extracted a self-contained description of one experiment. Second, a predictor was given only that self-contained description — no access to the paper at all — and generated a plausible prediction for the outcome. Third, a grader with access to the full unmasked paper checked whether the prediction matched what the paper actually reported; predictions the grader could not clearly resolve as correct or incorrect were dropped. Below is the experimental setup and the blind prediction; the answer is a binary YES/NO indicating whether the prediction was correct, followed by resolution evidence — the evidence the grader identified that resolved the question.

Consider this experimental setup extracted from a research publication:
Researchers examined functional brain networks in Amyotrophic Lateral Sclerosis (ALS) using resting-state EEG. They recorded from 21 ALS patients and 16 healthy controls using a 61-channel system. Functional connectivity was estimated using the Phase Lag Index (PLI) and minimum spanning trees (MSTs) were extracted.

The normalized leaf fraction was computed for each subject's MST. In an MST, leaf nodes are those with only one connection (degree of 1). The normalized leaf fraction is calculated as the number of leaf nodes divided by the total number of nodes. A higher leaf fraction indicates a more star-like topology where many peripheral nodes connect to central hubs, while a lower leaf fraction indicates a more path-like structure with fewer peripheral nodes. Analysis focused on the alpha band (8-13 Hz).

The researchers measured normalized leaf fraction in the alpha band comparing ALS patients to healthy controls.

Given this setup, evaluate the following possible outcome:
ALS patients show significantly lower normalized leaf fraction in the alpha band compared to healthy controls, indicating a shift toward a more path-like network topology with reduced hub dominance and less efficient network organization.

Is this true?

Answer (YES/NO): NO